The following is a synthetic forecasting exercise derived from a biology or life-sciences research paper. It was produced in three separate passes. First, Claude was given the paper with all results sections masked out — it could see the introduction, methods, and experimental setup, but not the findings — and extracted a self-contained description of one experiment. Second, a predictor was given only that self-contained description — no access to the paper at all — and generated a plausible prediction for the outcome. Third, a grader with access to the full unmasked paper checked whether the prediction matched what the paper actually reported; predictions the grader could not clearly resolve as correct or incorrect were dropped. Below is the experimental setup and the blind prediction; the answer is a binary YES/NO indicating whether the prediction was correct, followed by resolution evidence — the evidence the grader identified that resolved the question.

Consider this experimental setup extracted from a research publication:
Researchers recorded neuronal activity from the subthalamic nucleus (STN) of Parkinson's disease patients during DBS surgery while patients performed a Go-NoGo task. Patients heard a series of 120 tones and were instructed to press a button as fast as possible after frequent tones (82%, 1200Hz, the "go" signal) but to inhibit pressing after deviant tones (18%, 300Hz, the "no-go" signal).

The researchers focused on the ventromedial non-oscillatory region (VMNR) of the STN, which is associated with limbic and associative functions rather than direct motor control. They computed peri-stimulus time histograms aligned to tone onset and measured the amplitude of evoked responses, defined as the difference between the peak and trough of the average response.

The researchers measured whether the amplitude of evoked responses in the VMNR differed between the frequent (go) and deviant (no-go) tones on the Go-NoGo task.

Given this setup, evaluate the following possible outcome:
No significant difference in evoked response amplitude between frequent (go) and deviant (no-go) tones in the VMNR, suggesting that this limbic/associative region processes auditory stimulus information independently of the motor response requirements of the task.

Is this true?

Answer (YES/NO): NO